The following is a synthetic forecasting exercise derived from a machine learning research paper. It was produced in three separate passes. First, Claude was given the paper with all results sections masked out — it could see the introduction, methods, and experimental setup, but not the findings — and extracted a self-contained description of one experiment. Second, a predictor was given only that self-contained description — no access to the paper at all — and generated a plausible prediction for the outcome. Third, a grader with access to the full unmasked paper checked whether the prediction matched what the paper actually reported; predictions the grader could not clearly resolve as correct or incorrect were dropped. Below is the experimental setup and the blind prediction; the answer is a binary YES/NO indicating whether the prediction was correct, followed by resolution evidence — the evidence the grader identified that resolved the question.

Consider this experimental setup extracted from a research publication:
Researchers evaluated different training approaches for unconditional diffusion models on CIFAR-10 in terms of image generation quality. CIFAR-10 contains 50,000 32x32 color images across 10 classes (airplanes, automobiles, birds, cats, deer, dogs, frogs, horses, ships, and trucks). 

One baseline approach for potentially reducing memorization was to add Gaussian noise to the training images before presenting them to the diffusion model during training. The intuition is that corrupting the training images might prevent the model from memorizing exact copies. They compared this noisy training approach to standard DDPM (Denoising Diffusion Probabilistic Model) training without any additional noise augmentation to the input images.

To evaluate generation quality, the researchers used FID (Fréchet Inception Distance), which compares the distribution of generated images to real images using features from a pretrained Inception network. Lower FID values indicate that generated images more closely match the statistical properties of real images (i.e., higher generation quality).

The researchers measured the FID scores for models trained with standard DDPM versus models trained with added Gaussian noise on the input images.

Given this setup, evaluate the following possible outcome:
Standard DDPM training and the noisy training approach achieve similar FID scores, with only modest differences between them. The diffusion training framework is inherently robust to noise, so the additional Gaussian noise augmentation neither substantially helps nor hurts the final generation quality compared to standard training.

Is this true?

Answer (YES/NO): NO